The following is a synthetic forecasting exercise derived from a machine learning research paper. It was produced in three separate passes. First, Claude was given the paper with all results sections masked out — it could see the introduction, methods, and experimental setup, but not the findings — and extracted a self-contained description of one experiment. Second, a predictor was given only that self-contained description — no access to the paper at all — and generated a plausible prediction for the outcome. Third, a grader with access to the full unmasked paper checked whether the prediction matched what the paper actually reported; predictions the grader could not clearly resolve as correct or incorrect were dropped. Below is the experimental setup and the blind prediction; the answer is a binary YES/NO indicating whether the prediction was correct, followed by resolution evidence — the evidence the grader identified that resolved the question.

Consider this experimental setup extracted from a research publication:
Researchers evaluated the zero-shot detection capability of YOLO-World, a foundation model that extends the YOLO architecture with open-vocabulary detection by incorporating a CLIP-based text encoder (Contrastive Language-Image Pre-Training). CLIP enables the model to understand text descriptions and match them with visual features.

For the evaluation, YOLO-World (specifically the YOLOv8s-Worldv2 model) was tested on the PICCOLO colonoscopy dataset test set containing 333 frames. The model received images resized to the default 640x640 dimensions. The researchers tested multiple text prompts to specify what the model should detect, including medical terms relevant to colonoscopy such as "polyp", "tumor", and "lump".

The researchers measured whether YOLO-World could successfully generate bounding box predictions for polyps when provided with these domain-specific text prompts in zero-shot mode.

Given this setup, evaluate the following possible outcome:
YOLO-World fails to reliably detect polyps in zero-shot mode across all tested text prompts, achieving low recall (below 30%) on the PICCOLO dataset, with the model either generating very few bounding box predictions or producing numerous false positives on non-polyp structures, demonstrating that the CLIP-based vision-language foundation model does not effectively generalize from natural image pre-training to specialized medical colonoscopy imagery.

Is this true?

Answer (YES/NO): YES